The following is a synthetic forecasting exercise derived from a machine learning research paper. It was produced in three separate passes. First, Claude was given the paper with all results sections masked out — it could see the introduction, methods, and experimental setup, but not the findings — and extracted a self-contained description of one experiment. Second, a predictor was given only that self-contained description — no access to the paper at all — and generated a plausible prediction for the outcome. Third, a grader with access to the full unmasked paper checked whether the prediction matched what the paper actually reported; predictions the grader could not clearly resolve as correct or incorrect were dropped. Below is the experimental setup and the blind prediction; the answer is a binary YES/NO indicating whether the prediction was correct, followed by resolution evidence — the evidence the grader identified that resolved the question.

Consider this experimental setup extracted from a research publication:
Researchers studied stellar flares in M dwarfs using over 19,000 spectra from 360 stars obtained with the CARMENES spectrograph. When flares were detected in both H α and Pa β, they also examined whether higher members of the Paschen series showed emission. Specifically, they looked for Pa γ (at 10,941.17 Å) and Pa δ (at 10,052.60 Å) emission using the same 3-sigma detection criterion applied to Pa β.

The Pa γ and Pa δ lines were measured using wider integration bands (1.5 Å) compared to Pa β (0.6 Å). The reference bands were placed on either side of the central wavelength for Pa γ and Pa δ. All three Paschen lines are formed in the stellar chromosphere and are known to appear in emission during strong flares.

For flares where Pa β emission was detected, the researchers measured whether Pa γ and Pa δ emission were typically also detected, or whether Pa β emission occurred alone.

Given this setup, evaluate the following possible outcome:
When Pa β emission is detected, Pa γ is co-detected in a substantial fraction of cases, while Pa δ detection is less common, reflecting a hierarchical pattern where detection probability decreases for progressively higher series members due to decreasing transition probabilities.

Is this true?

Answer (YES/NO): YES